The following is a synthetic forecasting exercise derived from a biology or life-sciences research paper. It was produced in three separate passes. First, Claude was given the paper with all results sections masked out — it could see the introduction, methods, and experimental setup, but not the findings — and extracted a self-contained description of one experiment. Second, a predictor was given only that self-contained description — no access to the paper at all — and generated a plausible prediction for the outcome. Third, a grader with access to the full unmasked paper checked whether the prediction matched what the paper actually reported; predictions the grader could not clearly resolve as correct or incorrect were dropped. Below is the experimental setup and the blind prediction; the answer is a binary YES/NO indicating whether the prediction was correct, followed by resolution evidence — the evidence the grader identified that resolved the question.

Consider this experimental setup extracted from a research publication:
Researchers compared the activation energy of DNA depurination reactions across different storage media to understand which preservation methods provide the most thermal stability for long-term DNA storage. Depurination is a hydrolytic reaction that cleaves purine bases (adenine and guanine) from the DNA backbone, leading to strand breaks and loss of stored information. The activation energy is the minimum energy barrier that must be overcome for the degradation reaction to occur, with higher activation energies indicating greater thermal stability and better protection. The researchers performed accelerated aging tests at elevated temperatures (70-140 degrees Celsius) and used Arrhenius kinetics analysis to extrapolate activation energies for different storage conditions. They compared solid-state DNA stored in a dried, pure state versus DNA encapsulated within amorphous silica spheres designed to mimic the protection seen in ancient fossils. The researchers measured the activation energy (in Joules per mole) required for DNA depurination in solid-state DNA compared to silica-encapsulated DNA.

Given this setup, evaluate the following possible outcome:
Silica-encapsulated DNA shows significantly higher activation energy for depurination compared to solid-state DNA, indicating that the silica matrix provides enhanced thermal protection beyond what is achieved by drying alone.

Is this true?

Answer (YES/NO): NO